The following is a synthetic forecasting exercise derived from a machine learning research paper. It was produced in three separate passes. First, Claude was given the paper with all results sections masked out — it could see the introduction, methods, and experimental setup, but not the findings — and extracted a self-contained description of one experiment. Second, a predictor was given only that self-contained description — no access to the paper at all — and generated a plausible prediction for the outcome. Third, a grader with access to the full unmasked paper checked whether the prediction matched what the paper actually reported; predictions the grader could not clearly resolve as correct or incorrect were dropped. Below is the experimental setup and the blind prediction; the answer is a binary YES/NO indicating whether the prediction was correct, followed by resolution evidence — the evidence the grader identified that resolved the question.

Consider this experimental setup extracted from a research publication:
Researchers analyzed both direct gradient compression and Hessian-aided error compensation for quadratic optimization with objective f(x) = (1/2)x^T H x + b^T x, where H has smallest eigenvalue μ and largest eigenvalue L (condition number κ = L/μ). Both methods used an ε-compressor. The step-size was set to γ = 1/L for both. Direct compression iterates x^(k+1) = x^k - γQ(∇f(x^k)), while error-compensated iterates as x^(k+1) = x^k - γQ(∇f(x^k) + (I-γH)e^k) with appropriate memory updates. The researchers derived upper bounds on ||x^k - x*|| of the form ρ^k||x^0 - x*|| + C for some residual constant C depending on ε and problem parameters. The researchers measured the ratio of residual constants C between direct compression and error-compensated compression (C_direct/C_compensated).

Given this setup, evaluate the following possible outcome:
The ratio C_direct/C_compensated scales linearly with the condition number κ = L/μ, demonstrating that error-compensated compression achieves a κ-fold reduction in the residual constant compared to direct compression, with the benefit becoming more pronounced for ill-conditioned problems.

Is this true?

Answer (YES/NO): YES